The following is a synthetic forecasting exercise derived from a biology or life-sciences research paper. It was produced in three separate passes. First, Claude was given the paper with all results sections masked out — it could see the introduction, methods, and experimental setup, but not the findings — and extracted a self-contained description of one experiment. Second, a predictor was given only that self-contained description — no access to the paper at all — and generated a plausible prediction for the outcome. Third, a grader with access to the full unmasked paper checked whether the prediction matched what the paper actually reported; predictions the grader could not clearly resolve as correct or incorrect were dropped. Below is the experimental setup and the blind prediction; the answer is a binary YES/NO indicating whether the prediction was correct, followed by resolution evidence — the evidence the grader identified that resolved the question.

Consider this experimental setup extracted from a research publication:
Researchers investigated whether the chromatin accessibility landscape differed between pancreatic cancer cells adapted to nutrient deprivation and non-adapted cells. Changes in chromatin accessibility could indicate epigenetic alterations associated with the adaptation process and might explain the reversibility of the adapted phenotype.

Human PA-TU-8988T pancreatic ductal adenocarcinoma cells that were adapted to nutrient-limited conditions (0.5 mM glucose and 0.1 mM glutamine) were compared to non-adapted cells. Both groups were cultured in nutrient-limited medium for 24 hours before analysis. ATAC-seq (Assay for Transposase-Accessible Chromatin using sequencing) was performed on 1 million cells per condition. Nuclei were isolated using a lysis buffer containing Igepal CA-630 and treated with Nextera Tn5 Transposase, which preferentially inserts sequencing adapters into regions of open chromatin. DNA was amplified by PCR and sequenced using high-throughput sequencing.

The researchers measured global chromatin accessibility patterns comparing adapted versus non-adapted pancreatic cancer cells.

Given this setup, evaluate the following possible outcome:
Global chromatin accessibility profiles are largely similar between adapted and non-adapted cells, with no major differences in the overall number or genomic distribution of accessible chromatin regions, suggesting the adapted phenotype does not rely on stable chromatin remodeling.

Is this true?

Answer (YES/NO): NO